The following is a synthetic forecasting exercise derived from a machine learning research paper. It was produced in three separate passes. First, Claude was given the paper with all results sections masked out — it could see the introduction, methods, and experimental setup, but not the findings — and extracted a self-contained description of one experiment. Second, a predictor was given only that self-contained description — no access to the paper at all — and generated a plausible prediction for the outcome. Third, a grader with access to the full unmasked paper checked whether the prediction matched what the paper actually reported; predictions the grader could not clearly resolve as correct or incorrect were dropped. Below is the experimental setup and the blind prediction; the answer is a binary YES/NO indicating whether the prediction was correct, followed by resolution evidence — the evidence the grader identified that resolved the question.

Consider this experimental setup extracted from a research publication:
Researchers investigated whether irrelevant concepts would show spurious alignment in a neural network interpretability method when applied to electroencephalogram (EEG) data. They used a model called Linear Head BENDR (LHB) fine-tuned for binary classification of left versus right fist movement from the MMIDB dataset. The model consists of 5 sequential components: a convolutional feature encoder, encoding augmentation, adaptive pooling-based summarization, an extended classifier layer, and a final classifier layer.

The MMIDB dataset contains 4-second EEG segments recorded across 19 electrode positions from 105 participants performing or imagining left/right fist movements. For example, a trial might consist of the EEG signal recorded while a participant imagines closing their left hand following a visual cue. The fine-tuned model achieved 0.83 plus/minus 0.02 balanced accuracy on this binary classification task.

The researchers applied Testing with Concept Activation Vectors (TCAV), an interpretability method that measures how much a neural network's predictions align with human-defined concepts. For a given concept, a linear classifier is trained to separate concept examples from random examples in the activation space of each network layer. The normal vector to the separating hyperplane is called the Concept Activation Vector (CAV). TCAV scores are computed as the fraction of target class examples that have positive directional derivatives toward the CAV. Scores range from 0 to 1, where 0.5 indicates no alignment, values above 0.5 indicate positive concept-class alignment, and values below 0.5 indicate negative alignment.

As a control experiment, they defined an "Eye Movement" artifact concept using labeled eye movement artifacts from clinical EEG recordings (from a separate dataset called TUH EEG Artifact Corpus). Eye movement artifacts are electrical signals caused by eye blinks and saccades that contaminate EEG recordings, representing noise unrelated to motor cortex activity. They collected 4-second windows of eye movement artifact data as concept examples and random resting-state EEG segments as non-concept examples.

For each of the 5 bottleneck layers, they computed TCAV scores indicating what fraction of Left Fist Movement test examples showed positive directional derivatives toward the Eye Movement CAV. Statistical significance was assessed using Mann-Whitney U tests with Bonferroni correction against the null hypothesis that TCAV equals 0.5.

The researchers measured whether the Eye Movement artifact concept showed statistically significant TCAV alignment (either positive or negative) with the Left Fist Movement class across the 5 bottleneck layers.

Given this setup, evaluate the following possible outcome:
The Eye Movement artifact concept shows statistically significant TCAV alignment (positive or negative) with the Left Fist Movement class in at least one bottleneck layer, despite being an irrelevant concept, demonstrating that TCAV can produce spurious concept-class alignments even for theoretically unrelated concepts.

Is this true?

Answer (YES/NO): NO